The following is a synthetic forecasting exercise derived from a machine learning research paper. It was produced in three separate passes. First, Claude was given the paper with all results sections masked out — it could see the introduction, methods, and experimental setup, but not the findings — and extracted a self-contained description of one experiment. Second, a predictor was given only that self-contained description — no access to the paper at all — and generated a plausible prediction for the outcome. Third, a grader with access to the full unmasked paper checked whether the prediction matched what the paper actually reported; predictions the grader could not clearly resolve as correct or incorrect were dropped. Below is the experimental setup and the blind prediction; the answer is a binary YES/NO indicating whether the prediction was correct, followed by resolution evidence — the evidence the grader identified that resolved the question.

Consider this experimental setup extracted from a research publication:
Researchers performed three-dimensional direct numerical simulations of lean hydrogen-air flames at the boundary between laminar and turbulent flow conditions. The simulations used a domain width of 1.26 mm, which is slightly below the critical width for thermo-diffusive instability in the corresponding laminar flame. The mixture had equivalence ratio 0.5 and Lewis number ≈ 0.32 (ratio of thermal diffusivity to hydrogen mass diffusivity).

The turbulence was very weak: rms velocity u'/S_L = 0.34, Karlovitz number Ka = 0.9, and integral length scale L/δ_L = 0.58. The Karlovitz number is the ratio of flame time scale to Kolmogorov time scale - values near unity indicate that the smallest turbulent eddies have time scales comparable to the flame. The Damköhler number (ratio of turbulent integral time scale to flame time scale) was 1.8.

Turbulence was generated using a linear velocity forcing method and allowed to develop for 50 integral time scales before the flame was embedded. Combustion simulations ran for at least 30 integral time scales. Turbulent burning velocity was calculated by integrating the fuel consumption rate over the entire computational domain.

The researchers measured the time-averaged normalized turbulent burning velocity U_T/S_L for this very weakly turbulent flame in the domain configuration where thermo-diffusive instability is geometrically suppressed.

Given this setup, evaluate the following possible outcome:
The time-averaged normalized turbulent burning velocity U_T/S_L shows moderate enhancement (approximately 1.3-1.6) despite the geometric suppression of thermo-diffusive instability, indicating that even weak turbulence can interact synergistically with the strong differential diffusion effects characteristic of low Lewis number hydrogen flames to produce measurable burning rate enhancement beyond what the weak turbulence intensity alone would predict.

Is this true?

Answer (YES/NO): NO